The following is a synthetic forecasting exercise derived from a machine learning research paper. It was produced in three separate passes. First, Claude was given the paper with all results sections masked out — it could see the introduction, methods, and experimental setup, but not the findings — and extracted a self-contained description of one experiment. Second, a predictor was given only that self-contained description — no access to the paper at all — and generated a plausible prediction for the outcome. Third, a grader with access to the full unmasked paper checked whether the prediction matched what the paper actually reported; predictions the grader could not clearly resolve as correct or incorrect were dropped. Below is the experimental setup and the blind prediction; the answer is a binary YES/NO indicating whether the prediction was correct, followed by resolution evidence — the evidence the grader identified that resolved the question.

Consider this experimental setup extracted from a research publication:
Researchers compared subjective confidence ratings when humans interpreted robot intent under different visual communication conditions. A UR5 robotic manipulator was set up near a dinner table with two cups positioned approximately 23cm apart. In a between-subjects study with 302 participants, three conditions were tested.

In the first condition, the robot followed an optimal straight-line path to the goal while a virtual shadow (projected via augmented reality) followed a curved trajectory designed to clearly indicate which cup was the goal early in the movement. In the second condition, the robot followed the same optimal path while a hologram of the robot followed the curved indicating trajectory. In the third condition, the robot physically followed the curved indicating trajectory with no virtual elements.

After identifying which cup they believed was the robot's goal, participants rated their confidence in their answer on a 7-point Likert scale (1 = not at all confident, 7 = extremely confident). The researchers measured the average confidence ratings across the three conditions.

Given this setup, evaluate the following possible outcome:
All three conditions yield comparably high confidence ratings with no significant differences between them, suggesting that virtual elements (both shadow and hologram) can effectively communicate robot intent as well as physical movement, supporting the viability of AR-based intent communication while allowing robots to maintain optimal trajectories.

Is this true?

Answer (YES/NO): NO